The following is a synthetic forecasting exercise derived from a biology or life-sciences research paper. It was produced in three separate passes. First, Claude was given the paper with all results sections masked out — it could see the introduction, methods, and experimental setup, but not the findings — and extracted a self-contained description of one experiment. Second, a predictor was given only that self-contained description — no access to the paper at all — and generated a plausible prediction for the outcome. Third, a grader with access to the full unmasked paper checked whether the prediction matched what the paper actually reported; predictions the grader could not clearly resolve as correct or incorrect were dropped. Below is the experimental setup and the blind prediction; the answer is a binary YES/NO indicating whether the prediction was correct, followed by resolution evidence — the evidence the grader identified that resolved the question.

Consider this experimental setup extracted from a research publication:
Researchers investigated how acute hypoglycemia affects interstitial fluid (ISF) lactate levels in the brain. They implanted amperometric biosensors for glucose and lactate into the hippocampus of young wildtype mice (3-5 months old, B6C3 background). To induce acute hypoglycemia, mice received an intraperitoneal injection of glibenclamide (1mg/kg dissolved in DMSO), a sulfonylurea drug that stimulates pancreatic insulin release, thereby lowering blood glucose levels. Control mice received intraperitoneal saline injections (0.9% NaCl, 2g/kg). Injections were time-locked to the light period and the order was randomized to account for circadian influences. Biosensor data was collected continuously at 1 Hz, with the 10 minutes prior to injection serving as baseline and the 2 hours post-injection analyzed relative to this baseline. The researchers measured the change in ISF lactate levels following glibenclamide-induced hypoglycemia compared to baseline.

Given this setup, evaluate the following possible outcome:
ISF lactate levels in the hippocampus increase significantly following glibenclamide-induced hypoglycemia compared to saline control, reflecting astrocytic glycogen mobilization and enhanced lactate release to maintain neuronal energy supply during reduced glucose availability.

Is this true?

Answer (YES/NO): YES